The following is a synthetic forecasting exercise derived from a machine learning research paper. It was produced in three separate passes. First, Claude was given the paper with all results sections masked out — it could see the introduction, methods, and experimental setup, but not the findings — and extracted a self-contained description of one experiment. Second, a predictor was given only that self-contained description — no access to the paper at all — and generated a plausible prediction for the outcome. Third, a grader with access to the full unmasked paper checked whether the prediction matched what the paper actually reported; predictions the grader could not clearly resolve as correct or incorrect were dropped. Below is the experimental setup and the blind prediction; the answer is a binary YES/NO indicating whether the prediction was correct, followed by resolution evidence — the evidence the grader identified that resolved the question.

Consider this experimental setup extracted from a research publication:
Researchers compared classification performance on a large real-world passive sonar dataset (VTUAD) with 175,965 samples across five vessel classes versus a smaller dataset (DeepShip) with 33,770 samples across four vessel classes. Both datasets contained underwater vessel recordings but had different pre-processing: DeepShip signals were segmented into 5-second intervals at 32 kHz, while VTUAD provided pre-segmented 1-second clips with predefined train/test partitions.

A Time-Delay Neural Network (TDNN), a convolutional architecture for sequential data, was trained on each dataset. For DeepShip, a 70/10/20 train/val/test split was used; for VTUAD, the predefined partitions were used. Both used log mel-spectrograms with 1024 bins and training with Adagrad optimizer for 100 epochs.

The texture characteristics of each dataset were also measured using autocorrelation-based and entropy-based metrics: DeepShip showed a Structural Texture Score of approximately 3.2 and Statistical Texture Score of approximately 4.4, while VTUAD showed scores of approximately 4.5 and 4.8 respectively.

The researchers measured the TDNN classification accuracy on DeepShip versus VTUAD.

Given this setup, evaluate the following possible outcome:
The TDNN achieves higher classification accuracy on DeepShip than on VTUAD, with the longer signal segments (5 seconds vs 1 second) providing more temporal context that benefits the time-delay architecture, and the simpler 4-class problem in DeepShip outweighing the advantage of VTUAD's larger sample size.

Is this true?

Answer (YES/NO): NO